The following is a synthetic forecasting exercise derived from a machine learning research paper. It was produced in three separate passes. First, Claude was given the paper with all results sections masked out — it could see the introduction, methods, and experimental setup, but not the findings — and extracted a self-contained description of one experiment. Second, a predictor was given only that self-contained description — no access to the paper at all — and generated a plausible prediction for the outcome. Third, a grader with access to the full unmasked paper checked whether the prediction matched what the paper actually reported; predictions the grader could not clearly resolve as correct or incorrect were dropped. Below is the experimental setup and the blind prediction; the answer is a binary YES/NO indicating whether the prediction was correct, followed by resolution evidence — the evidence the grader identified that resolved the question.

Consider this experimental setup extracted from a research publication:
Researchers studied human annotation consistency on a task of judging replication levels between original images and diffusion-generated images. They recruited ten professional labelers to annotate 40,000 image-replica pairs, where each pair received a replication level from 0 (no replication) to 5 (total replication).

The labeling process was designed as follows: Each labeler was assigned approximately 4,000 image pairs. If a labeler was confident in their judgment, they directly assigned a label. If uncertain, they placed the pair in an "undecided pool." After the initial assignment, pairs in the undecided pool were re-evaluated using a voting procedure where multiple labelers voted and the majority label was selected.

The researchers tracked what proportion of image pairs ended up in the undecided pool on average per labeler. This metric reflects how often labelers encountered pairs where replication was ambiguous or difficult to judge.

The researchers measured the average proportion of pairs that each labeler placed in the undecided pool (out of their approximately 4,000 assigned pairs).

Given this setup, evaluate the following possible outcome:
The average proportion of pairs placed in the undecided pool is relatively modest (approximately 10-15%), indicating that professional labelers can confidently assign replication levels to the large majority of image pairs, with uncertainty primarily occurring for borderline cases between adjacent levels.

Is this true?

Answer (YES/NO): YES